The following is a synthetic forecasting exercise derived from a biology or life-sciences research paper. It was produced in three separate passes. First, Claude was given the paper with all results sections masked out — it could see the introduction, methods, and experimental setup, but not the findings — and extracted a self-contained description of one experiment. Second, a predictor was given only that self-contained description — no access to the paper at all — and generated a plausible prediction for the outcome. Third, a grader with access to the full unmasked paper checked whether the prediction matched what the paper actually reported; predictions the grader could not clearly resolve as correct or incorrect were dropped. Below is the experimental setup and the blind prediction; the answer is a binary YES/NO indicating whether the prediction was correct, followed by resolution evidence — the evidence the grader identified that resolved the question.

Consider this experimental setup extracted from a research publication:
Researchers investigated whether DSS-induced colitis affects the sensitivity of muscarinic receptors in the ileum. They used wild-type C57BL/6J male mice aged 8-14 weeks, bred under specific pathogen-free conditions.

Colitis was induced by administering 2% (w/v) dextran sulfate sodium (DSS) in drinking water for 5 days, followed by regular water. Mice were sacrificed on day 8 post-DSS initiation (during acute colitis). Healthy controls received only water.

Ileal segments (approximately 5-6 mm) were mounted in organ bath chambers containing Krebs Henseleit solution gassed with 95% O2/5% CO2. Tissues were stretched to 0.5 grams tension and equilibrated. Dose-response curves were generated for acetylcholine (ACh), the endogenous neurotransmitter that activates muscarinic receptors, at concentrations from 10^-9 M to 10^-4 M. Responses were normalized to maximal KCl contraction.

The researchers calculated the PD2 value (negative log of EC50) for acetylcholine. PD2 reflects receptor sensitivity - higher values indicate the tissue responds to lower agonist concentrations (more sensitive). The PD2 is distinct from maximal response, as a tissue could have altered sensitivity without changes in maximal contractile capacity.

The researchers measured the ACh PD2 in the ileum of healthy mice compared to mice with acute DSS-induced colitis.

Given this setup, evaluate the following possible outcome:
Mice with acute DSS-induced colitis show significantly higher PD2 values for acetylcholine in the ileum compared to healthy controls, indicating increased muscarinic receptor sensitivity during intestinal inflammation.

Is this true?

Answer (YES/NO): NO